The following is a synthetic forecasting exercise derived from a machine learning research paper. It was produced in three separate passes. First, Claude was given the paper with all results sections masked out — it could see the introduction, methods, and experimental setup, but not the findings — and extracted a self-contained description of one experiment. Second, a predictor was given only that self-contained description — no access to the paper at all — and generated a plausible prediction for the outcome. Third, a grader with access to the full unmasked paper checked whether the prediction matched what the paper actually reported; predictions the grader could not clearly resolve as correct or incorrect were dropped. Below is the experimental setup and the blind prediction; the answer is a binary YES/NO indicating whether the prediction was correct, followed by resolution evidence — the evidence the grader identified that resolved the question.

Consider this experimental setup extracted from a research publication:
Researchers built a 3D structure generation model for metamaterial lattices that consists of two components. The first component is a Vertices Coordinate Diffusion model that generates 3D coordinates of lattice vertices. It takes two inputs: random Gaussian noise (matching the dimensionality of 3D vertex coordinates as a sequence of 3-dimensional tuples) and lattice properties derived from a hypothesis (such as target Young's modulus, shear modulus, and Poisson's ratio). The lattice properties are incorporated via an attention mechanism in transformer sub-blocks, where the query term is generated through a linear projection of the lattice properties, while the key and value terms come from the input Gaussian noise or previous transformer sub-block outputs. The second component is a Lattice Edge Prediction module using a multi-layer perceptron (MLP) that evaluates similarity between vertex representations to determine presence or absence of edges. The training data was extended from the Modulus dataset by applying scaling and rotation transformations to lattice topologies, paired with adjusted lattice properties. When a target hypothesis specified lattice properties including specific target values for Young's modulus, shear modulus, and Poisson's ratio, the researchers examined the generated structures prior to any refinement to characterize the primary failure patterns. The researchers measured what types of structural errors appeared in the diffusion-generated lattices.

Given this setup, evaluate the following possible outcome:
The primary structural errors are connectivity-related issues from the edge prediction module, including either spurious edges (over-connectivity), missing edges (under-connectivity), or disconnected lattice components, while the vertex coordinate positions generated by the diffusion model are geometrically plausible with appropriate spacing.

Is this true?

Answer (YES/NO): NO